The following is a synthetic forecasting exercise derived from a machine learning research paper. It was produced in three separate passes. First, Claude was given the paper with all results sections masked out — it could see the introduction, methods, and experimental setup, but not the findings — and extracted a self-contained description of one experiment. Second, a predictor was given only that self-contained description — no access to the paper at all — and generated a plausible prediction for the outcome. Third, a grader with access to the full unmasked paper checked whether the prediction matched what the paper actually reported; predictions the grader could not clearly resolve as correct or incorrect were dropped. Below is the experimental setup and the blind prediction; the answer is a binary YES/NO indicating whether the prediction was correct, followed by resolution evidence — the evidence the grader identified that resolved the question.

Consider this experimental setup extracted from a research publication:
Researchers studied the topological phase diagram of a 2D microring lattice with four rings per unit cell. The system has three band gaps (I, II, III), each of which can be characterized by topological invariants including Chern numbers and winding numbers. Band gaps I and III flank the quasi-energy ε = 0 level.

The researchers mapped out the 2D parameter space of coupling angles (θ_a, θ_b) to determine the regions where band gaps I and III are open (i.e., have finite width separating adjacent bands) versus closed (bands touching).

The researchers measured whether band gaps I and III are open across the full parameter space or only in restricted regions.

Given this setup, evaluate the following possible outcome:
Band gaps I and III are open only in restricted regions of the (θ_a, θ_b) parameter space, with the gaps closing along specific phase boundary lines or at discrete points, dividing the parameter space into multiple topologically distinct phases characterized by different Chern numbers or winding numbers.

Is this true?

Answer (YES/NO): YES